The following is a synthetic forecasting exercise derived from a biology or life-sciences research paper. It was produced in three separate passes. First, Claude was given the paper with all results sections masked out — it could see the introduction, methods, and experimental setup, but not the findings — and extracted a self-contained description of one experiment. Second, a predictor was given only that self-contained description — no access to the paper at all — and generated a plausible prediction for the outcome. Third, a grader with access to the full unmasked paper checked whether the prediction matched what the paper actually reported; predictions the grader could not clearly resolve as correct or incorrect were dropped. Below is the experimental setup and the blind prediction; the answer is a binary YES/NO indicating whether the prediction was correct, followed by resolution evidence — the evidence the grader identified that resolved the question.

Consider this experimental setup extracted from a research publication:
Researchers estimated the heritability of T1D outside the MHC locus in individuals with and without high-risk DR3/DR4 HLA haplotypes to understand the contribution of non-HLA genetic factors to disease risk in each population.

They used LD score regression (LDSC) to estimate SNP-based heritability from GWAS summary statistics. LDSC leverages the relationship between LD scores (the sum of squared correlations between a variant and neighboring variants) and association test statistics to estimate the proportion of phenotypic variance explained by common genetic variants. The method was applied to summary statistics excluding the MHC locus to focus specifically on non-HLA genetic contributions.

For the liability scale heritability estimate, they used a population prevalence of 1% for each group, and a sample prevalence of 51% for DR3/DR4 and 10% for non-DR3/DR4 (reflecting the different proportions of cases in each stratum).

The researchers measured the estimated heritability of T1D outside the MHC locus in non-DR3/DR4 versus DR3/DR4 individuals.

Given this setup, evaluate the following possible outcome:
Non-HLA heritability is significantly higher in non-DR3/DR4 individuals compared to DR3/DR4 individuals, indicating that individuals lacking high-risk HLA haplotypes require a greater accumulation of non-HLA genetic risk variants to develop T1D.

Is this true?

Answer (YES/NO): NO